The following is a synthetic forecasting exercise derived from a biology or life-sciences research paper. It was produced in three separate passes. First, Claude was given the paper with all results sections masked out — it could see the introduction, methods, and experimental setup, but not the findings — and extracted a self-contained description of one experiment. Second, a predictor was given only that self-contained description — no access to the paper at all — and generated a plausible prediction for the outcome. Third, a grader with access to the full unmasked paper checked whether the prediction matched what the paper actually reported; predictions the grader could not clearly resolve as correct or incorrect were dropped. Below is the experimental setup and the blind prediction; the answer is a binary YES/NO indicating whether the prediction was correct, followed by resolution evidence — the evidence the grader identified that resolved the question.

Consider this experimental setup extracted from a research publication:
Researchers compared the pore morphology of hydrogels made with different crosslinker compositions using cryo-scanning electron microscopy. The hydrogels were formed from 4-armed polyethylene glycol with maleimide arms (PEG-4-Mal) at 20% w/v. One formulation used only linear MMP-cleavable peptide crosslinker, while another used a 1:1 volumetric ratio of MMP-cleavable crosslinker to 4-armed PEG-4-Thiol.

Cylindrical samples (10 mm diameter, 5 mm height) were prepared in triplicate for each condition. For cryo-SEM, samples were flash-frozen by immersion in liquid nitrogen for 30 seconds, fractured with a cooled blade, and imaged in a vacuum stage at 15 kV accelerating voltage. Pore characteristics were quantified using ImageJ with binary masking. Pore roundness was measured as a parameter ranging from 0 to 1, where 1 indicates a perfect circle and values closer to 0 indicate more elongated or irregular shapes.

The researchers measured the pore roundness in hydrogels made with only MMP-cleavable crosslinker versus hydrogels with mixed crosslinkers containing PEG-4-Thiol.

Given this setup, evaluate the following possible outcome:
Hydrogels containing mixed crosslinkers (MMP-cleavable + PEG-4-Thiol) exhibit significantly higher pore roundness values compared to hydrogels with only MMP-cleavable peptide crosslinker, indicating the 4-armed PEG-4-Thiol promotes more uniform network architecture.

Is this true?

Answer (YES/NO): NO